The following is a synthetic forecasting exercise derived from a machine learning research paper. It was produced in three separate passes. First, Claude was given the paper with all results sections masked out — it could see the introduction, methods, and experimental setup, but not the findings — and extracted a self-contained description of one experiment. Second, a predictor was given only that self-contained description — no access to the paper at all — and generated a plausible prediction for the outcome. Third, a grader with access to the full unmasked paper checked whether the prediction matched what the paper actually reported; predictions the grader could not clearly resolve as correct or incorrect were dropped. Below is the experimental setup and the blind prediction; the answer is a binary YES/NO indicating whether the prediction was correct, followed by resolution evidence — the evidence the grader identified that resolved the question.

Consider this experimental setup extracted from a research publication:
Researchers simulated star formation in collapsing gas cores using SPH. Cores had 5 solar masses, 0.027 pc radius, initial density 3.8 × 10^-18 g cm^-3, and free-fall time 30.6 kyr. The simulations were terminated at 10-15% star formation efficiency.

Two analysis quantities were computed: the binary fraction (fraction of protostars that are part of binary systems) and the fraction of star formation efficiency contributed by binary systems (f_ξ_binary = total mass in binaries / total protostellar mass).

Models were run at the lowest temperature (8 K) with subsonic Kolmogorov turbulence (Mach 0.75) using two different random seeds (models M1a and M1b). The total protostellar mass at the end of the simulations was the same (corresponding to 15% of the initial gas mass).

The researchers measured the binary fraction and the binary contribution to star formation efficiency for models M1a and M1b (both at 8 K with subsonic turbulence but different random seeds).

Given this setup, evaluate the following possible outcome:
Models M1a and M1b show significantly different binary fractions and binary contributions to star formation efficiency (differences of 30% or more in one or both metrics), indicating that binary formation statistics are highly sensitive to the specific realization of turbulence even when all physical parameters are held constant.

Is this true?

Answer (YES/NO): YES